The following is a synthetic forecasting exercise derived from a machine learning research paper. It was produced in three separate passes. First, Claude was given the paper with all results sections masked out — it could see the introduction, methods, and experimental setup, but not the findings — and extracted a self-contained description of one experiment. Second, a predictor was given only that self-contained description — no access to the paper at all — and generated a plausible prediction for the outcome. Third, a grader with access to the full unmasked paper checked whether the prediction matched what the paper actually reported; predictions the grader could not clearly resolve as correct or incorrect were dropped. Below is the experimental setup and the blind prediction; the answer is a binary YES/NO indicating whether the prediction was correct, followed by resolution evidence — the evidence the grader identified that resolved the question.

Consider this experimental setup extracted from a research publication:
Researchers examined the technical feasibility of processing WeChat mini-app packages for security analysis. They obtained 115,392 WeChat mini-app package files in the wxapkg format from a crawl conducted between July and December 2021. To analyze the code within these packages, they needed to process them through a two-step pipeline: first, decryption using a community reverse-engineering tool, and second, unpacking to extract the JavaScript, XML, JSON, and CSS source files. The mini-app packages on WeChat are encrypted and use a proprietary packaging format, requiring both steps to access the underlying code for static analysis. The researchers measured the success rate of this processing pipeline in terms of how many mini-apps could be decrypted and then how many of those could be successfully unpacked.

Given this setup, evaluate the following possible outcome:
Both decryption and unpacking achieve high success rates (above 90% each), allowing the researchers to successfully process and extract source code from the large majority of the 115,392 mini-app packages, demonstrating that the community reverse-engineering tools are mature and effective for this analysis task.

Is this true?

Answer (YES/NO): YES